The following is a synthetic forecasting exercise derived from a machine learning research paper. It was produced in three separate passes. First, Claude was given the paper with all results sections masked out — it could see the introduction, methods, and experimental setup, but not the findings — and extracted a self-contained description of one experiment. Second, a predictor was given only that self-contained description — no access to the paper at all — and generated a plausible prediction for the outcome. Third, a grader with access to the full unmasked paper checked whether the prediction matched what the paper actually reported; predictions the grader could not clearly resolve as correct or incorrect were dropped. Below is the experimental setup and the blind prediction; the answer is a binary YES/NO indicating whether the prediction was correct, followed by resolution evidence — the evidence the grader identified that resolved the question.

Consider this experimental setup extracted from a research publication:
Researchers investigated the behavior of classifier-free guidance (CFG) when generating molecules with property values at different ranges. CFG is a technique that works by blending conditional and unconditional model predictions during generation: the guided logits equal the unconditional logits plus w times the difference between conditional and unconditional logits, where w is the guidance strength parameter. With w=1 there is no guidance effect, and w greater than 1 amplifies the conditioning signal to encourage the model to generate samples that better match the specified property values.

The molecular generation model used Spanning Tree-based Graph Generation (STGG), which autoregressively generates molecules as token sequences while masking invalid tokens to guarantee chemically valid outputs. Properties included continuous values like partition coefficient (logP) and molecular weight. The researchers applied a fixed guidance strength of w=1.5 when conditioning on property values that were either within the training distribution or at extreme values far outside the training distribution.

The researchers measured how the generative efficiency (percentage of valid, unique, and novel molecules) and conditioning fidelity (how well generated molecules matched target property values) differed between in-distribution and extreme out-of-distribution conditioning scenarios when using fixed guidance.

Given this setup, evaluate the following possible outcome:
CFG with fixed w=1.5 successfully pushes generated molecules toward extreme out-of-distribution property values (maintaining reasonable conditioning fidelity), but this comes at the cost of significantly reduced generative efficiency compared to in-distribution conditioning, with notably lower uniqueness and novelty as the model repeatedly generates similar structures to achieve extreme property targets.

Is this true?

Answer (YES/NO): NO